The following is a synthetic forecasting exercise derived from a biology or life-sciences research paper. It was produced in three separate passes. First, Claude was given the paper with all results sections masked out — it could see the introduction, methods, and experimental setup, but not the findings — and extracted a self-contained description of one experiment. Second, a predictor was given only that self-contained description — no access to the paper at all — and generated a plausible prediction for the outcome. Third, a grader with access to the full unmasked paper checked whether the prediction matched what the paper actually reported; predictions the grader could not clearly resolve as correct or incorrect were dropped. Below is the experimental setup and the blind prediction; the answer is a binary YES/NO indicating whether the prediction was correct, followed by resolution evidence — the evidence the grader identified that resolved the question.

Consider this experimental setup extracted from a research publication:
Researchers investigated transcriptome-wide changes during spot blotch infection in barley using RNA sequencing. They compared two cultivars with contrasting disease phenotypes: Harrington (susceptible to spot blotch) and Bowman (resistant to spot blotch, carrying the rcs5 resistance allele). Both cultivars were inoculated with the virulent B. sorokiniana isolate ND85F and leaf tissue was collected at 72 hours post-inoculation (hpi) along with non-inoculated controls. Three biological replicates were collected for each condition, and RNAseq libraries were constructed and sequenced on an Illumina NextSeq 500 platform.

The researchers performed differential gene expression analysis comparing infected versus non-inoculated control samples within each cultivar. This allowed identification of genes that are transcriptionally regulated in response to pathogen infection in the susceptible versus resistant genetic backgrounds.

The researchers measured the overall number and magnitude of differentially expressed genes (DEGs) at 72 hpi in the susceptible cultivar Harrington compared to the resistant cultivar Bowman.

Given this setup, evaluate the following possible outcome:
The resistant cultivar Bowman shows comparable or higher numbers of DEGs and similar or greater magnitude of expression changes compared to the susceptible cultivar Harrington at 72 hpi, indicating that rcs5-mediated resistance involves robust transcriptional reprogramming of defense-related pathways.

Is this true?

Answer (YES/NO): NO